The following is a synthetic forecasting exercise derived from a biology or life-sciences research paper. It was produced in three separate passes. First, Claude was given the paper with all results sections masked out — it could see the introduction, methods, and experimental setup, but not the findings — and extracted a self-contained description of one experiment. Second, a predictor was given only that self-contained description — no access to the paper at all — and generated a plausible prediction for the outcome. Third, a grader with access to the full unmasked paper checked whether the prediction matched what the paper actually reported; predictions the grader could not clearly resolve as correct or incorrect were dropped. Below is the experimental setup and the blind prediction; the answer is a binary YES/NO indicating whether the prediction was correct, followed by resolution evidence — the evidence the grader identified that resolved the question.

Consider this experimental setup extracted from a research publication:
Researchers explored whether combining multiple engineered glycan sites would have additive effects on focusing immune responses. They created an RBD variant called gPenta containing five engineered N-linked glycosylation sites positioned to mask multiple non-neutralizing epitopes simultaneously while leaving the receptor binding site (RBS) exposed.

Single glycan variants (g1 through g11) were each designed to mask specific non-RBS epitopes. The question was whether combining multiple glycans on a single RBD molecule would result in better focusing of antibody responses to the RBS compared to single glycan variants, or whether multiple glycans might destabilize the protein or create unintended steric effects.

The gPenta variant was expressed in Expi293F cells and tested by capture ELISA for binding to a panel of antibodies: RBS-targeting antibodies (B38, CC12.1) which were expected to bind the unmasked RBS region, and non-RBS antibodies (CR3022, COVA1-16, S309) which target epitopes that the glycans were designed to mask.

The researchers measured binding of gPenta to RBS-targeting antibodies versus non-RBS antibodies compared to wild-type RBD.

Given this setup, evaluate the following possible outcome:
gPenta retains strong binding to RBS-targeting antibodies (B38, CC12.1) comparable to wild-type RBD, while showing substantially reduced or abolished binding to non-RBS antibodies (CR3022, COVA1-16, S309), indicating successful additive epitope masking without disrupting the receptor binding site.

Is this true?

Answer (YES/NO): YES